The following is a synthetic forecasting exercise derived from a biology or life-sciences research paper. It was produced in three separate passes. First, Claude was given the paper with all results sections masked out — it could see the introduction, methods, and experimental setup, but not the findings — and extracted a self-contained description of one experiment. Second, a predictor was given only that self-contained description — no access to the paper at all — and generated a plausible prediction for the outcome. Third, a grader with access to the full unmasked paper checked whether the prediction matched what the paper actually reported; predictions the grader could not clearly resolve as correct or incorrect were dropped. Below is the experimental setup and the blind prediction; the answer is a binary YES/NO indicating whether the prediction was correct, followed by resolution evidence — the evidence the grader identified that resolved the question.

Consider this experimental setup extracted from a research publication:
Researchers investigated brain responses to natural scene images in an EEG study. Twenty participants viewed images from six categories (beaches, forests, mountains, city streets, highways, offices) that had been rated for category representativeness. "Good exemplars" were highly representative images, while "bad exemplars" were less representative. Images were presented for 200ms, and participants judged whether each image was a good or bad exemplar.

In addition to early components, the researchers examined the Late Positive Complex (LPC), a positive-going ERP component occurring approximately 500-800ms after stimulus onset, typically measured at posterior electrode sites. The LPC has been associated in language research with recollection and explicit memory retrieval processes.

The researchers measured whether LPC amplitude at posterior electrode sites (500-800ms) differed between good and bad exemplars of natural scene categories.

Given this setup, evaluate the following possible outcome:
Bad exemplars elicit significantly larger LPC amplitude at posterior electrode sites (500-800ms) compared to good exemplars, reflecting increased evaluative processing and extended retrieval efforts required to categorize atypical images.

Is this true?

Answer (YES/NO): NO